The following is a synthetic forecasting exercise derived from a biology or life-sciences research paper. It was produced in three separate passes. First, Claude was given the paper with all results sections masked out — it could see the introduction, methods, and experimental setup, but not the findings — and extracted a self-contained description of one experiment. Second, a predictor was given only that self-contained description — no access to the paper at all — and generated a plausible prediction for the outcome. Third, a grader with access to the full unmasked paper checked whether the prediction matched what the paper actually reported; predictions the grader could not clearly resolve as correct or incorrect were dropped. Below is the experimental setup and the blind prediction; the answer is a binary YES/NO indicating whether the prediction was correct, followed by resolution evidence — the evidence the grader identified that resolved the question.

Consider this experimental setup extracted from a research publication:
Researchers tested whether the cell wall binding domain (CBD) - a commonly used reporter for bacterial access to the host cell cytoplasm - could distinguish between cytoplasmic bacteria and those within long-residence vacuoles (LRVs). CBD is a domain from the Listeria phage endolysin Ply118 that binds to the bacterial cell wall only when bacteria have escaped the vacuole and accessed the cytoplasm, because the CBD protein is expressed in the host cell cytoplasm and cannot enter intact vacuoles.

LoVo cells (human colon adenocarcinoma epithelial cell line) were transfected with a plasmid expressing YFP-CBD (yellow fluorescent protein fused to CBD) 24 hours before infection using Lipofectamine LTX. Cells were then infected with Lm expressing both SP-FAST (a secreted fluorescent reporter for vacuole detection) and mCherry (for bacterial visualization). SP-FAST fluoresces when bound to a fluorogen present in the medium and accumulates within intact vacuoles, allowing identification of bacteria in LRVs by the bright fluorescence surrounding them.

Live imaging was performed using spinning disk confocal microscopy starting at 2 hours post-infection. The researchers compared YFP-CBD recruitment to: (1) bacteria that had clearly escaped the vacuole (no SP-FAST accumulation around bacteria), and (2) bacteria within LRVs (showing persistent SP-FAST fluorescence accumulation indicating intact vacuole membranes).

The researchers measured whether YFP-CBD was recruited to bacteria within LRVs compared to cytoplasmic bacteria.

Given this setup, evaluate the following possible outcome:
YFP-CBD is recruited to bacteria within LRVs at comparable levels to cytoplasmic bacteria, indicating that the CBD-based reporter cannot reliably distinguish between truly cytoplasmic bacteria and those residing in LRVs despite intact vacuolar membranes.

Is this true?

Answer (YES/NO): NO